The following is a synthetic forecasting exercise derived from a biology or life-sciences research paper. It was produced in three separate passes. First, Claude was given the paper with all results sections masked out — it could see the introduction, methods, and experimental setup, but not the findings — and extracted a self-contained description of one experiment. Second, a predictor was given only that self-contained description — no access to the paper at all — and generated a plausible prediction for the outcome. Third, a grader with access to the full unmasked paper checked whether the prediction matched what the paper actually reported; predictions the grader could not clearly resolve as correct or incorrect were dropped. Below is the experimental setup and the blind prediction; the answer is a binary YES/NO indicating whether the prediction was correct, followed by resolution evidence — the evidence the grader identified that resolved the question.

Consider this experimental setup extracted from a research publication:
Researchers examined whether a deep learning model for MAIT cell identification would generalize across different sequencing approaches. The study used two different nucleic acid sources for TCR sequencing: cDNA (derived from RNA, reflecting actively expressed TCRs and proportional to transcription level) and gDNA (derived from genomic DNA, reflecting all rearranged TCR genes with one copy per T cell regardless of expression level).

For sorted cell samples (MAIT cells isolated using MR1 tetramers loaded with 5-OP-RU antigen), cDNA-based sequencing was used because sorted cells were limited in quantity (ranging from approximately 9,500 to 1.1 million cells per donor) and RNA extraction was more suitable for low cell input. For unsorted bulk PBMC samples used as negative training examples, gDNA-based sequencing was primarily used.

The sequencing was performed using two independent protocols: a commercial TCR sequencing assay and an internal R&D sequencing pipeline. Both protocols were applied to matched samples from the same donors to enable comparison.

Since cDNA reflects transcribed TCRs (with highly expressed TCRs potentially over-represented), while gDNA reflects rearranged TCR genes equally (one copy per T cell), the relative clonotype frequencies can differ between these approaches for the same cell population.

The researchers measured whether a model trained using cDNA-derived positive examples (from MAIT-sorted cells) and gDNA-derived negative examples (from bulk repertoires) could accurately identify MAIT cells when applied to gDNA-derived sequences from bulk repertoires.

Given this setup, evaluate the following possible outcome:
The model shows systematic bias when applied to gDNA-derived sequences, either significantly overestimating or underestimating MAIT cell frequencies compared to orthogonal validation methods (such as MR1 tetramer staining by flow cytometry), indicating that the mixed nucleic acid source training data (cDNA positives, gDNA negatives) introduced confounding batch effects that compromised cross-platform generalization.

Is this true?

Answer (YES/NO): NO